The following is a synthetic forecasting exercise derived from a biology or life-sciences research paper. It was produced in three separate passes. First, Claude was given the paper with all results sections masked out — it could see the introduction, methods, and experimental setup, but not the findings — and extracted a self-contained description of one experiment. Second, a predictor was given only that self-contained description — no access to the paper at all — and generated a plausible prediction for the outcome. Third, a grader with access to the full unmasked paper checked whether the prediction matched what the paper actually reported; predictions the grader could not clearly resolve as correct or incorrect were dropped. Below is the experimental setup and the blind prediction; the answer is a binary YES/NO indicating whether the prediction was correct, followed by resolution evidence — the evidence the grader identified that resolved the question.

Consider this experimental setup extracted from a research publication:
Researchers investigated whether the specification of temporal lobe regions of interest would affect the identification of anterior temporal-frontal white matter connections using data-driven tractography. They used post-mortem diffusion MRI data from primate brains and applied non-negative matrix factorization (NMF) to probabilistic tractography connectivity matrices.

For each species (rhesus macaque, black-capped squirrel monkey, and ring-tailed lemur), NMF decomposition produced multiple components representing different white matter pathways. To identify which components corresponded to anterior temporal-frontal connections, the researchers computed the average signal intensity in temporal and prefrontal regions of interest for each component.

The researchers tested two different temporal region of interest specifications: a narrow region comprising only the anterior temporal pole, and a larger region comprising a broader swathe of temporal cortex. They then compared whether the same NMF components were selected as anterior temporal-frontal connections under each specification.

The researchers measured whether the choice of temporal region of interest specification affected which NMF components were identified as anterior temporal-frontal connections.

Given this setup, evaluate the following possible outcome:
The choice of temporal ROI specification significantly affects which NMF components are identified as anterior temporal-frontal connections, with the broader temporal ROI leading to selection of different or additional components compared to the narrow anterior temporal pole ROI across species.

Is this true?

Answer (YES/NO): NO